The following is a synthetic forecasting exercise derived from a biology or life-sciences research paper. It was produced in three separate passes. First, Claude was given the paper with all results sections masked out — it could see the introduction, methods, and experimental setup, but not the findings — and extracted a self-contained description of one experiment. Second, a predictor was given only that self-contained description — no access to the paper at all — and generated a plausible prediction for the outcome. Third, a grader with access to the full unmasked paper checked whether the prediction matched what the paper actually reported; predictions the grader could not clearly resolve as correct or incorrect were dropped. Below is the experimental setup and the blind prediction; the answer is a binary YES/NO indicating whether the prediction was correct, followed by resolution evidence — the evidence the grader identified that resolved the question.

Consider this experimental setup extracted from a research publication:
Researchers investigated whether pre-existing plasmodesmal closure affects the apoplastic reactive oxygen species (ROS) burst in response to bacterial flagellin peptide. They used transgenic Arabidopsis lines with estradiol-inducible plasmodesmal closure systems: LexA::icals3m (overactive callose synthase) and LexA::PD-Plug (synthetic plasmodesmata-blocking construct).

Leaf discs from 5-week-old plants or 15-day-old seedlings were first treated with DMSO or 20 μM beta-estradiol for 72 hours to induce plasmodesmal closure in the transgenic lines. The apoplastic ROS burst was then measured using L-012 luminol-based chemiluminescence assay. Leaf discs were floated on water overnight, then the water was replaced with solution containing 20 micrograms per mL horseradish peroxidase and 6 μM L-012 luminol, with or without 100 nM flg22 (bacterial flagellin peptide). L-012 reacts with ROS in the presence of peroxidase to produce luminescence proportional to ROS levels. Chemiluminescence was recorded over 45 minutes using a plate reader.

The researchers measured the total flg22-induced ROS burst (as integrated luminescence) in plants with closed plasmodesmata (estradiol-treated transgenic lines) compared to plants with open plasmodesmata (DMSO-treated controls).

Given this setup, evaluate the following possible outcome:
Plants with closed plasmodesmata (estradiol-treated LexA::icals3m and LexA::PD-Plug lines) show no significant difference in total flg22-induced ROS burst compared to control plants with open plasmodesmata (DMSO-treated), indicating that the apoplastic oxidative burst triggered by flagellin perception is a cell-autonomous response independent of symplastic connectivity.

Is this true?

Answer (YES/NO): NO